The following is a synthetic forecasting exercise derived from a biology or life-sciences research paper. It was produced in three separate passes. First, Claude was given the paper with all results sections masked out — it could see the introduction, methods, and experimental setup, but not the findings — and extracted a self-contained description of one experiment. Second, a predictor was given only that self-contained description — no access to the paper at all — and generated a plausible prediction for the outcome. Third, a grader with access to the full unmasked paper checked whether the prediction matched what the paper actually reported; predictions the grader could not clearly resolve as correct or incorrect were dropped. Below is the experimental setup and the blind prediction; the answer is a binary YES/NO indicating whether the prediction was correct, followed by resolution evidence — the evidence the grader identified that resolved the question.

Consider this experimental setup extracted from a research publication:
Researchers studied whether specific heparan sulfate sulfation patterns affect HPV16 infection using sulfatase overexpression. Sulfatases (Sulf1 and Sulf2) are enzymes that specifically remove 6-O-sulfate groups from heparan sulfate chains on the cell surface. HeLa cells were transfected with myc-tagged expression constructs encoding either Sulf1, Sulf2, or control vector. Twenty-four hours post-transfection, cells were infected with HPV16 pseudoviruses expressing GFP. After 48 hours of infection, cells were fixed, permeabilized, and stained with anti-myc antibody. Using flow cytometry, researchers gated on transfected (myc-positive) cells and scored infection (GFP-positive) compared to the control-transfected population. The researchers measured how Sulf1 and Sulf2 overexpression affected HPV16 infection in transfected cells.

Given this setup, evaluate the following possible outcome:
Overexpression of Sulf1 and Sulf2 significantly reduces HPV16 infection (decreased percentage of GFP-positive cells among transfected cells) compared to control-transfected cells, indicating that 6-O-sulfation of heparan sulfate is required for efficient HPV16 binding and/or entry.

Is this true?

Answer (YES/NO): YES